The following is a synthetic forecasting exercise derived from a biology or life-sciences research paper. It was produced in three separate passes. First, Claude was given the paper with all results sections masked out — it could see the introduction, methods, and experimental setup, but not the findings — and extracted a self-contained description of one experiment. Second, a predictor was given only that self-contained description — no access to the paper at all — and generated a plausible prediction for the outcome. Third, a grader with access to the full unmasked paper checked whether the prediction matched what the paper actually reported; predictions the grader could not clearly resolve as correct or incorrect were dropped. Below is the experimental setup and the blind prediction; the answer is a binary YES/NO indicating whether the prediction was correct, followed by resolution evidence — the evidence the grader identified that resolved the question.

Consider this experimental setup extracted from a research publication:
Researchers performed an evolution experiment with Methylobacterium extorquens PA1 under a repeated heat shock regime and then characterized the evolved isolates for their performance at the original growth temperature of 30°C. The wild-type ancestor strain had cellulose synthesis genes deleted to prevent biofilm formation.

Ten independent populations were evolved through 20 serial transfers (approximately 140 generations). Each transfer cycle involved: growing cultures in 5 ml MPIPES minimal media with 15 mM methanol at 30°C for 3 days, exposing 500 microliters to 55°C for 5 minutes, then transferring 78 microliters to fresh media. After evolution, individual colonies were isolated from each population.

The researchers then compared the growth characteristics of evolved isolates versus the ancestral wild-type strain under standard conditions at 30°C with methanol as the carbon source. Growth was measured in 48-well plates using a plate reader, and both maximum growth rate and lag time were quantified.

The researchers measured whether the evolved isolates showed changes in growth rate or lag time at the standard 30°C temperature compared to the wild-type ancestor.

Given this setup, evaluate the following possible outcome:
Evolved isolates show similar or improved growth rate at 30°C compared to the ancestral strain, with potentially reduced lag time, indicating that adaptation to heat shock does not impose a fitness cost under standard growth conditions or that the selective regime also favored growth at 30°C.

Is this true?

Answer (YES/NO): YES